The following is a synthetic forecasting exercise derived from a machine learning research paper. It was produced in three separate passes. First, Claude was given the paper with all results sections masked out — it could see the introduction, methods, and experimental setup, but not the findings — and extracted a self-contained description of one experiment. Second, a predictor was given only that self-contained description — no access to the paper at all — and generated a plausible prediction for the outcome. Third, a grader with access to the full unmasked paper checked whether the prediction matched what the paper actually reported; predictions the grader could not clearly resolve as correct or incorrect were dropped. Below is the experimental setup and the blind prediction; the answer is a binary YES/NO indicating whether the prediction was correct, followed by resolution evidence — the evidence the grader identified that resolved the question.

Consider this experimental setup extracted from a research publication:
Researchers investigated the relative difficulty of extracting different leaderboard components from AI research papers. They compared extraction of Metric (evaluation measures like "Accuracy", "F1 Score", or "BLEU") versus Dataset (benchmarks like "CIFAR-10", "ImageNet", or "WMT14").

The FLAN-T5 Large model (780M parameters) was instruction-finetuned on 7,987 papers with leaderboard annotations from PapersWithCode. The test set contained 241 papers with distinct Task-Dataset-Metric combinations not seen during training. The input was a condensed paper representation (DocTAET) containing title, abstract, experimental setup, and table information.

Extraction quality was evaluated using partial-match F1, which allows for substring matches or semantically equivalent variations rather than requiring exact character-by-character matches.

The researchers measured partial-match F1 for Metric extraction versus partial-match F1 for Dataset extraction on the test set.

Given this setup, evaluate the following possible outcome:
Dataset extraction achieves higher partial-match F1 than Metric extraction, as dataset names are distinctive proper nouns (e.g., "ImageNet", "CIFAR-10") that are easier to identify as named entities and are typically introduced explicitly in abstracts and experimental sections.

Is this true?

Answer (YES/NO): NO